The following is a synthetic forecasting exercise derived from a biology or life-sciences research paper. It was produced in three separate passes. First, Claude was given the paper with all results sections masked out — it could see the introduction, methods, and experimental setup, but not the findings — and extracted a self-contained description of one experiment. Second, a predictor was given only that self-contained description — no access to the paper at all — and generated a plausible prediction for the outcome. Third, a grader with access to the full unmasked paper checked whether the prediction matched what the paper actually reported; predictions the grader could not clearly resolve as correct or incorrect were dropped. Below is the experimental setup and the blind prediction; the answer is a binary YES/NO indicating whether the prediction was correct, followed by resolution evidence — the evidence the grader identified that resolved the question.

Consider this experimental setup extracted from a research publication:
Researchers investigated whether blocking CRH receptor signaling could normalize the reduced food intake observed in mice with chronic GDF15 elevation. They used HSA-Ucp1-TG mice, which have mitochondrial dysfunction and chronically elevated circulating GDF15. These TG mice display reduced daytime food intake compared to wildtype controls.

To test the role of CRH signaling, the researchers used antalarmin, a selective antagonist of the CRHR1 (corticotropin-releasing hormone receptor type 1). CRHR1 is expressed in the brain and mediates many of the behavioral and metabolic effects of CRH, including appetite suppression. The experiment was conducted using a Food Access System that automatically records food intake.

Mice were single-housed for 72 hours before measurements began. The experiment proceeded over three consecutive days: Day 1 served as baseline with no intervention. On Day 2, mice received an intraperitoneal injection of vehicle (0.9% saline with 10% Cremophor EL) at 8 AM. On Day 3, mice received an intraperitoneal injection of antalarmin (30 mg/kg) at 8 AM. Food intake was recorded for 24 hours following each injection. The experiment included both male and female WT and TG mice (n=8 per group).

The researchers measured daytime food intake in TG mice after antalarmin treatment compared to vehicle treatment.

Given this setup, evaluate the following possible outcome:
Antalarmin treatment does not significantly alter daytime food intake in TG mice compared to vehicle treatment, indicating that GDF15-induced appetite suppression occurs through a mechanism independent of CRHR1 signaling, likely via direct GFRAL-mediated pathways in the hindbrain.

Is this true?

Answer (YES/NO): NO